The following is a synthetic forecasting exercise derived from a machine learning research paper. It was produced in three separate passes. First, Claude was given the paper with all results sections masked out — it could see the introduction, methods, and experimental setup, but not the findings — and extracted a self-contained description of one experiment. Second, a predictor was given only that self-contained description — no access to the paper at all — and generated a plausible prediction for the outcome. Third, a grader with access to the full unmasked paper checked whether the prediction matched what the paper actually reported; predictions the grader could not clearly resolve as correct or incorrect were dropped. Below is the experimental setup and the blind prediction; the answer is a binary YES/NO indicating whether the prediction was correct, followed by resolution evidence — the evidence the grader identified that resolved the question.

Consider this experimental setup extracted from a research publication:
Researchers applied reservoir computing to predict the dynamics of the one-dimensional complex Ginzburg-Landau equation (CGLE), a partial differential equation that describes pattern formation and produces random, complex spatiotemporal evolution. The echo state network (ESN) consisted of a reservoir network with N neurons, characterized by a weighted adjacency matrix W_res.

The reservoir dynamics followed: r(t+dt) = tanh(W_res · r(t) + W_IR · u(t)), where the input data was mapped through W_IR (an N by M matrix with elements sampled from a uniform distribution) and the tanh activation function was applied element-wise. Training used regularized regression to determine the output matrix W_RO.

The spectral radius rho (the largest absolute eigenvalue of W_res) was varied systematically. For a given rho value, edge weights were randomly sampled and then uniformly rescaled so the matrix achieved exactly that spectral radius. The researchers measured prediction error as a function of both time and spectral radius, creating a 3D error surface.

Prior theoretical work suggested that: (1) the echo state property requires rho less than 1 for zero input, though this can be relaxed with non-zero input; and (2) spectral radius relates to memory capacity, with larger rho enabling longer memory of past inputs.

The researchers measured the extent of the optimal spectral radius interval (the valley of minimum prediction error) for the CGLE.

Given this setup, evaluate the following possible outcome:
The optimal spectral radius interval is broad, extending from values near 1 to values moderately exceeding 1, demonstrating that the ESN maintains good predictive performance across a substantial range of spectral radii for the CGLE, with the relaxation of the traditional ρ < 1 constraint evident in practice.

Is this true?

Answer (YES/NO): NO